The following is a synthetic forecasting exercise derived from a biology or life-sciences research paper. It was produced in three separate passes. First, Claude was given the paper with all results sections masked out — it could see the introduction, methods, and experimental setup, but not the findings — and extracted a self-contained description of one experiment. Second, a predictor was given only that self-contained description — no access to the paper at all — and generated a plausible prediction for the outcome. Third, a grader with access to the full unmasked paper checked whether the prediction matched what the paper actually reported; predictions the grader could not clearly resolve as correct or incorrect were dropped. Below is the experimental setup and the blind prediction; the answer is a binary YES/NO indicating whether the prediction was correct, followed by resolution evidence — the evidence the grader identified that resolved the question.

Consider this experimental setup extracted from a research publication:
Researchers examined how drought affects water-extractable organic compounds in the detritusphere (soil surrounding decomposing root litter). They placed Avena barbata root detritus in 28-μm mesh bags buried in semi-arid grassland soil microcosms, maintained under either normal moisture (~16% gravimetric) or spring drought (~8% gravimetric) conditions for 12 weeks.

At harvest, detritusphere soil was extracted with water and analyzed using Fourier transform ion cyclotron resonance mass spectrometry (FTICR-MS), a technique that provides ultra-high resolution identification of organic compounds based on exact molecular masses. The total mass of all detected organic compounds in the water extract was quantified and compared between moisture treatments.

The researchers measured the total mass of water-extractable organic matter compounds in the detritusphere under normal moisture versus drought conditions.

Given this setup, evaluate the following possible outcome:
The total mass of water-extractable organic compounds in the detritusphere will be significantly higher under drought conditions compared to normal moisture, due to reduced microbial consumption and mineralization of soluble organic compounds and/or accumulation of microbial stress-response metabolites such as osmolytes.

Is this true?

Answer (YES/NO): NO